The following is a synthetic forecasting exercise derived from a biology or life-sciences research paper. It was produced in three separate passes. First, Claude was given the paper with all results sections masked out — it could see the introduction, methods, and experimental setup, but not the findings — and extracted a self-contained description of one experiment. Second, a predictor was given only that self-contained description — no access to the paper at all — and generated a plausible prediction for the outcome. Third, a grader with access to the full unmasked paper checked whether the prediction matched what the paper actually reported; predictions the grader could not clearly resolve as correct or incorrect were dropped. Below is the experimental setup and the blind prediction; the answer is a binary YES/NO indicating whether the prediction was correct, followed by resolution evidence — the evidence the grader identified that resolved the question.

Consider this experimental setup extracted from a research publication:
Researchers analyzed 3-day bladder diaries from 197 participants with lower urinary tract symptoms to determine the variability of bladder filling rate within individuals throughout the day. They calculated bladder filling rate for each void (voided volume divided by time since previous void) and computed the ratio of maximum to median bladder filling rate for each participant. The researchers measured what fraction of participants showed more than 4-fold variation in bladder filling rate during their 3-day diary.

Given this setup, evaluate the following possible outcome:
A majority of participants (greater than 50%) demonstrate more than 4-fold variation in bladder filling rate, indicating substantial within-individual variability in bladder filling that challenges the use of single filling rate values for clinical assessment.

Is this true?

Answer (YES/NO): YES